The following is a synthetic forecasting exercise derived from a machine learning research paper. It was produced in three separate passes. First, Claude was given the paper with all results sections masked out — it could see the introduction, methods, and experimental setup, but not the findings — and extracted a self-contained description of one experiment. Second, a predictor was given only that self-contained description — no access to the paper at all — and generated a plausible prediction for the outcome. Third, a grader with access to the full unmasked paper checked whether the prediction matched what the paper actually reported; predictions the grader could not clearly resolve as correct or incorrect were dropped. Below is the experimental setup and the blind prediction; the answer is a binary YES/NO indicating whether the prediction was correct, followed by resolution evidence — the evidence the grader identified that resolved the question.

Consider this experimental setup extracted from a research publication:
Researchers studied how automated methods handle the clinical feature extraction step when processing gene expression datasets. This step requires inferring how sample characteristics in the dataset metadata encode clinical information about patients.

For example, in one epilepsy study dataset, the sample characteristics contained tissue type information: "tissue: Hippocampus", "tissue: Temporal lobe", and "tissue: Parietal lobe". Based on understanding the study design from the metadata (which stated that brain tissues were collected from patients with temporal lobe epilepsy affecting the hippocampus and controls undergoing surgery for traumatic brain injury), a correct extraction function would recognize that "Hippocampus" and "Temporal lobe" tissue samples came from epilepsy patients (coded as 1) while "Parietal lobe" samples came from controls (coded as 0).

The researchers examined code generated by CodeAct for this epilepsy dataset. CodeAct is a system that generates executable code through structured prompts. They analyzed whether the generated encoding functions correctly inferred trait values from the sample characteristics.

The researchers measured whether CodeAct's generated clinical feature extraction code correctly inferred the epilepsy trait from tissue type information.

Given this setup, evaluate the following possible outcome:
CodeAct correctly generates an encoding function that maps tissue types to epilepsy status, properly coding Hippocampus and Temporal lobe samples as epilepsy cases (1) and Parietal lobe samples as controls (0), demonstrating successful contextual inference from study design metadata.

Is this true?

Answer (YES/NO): NO